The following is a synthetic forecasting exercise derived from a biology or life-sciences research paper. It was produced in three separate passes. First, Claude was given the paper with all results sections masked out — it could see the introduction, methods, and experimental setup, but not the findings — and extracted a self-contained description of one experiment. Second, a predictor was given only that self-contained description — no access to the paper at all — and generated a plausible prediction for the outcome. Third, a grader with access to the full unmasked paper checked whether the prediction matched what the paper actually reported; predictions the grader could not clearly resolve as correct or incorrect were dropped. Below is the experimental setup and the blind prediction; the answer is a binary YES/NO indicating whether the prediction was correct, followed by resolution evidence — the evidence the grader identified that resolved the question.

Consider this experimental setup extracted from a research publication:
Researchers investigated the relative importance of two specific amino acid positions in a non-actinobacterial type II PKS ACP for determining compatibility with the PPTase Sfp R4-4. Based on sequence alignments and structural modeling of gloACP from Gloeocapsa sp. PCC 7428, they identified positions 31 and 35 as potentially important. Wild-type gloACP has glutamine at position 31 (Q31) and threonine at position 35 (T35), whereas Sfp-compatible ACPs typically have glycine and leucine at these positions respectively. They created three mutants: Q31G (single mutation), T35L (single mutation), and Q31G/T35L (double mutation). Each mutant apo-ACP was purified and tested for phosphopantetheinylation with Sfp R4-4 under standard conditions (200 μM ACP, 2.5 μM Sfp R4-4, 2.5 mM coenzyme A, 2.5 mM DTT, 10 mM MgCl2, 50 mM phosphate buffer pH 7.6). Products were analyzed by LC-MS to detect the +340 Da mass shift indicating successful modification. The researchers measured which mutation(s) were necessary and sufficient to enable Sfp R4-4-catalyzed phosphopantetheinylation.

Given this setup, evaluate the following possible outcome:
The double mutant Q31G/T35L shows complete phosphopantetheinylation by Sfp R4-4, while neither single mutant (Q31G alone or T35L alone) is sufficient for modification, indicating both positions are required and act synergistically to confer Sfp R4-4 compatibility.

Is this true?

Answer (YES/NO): NO